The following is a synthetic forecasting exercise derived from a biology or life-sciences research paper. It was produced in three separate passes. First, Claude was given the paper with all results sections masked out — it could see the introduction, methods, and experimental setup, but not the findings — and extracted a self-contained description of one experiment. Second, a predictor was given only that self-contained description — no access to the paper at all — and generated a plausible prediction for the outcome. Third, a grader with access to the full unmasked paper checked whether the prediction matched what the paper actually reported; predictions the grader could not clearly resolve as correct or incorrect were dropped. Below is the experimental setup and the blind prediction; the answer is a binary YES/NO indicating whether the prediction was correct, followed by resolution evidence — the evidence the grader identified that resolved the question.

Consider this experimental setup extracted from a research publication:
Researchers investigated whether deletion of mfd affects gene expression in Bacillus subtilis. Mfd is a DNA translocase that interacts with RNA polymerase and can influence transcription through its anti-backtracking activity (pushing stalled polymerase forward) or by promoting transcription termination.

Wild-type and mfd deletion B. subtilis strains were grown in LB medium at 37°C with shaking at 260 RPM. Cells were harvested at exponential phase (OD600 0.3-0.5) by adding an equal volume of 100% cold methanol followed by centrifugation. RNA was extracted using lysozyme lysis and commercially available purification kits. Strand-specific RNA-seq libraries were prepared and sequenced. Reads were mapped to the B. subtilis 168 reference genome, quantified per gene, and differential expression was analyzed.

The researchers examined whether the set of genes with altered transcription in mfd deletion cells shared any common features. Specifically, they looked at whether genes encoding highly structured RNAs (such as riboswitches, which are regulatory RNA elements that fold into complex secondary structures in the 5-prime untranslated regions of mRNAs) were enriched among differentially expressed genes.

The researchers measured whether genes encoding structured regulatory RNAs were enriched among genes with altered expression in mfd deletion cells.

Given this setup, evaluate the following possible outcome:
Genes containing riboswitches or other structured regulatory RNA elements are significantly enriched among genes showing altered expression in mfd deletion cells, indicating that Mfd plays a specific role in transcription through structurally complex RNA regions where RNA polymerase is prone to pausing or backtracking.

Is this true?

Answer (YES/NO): YES